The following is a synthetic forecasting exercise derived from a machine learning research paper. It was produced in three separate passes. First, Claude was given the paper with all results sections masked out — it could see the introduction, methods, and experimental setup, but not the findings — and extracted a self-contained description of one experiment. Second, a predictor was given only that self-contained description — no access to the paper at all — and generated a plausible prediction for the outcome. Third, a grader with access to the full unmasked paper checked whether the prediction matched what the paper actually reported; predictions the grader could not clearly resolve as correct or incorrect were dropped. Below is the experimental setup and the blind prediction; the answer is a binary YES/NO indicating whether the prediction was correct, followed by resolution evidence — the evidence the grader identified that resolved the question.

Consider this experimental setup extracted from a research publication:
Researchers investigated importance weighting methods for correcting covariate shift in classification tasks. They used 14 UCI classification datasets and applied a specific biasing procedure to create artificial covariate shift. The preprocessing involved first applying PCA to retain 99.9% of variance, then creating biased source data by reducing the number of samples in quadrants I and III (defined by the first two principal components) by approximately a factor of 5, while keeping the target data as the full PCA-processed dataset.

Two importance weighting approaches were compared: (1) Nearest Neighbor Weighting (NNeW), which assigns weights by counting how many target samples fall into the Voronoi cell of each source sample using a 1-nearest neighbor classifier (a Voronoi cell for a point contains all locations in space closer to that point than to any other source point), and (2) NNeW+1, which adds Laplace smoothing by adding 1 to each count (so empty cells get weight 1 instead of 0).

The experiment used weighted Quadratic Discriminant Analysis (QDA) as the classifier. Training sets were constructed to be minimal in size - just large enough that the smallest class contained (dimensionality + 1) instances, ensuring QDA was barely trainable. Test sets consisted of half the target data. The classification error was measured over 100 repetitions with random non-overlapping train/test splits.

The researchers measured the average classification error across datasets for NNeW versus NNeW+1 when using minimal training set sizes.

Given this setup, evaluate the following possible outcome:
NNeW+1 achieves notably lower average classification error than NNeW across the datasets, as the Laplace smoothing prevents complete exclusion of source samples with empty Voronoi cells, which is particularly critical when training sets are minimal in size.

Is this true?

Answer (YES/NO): YES